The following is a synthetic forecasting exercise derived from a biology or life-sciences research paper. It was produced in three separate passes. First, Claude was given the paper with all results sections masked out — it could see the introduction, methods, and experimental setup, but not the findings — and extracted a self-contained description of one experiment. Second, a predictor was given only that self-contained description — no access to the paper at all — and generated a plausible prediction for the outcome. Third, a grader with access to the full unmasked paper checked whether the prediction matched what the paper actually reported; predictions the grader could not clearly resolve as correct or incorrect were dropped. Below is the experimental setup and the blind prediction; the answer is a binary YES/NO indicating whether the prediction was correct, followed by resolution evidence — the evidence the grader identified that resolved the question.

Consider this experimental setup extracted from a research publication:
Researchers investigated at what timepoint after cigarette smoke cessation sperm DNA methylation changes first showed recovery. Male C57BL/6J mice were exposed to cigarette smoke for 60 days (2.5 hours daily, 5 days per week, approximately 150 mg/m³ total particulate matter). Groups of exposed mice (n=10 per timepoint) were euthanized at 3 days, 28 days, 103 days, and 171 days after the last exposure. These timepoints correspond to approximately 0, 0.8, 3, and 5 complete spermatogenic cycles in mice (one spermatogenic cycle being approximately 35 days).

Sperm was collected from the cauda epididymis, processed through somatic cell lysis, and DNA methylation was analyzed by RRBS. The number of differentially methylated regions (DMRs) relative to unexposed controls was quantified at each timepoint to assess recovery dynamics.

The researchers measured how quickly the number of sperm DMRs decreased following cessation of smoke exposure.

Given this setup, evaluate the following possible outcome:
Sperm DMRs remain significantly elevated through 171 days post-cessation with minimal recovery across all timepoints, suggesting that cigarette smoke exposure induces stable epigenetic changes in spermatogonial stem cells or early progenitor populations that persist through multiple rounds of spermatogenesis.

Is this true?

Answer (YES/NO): NO